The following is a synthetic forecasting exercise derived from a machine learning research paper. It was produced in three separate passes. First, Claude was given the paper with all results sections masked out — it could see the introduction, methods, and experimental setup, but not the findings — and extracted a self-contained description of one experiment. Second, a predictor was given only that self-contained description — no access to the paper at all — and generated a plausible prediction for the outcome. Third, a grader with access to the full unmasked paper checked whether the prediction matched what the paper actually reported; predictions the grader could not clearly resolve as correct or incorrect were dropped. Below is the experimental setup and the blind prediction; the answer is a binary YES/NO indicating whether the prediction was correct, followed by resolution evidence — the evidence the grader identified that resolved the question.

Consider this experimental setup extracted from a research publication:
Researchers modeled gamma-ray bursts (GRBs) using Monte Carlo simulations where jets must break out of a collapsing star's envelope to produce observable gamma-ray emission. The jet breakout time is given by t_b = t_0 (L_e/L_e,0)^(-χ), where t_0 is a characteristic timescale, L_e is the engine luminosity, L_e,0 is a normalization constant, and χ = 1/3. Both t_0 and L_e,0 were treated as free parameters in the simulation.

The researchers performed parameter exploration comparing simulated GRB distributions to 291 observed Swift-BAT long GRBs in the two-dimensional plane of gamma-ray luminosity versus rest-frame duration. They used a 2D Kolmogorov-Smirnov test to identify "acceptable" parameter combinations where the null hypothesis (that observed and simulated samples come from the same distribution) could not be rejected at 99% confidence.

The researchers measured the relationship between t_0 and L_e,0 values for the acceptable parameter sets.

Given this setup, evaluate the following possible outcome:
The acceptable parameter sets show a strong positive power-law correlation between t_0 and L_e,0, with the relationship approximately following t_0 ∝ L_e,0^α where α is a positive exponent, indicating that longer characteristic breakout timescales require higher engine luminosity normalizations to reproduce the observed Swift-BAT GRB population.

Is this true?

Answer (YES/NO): NO